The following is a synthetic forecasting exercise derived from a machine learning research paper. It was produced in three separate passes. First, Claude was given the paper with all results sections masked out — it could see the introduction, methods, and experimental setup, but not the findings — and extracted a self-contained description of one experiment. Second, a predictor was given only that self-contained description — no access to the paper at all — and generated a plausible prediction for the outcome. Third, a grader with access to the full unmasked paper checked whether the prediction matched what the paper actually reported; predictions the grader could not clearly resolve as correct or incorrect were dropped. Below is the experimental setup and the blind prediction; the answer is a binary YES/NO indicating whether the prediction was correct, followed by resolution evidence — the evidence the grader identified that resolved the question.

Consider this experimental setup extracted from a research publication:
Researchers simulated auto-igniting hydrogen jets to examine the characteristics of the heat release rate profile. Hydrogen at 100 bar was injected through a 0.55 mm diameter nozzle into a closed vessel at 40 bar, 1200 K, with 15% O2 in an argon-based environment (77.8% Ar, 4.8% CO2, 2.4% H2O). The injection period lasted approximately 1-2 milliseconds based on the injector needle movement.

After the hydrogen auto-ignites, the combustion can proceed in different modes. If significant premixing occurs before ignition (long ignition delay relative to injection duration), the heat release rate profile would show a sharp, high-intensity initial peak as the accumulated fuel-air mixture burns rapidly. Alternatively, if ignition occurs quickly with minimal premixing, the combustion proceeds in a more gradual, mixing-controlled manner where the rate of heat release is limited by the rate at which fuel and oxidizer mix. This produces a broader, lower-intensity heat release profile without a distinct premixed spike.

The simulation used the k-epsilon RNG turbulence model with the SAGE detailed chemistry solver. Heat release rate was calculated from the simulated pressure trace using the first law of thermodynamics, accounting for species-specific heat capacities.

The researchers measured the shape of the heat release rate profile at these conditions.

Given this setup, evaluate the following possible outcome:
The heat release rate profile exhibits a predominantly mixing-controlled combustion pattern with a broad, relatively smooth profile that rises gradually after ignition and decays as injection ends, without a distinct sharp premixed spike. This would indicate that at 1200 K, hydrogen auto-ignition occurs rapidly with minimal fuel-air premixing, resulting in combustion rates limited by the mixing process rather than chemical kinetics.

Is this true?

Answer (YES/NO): NO